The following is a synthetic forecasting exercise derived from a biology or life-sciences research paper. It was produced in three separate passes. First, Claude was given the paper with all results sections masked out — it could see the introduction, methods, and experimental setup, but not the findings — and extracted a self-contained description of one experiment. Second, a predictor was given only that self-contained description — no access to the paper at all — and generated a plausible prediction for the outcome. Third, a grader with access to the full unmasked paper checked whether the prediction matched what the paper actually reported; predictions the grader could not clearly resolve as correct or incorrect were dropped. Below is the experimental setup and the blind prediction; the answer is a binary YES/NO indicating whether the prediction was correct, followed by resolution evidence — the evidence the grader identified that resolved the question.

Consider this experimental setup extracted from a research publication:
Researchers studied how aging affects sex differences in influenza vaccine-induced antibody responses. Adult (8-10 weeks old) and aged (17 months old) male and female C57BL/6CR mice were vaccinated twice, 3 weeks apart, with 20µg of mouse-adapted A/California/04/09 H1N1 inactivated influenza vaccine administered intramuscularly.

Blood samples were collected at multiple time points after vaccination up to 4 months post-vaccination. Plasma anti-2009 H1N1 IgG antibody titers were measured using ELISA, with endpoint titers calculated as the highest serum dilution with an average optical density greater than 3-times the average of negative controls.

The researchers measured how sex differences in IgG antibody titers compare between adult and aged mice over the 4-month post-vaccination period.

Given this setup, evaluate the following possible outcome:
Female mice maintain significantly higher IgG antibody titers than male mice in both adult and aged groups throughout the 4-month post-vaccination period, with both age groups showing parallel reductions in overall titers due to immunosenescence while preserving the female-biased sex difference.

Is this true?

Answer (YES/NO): NO